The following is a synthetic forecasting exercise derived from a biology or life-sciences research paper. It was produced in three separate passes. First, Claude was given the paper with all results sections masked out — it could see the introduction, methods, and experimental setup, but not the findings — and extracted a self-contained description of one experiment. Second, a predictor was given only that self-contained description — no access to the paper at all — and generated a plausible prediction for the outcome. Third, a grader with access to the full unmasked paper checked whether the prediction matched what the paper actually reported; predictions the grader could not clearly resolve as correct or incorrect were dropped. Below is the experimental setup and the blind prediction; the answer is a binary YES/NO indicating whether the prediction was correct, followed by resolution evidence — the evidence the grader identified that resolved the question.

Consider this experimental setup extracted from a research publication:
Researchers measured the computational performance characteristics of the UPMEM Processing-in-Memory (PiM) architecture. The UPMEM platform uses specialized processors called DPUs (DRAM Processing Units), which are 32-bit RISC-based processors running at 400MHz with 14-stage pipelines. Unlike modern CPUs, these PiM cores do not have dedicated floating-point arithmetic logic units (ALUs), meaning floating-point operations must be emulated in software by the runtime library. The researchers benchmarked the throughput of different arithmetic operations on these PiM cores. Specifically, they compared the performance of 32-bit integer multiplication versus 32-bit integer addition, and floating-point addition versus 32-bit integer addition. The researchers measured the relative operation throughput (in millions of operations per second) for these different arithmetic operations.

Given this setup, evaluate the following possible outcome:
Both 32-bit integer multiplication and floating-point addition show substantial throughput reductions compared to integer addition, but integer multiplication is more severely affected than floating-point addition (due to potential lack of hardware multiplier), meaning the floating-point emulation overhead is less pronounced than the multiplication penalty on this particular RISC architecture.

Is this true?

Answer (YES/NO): NO